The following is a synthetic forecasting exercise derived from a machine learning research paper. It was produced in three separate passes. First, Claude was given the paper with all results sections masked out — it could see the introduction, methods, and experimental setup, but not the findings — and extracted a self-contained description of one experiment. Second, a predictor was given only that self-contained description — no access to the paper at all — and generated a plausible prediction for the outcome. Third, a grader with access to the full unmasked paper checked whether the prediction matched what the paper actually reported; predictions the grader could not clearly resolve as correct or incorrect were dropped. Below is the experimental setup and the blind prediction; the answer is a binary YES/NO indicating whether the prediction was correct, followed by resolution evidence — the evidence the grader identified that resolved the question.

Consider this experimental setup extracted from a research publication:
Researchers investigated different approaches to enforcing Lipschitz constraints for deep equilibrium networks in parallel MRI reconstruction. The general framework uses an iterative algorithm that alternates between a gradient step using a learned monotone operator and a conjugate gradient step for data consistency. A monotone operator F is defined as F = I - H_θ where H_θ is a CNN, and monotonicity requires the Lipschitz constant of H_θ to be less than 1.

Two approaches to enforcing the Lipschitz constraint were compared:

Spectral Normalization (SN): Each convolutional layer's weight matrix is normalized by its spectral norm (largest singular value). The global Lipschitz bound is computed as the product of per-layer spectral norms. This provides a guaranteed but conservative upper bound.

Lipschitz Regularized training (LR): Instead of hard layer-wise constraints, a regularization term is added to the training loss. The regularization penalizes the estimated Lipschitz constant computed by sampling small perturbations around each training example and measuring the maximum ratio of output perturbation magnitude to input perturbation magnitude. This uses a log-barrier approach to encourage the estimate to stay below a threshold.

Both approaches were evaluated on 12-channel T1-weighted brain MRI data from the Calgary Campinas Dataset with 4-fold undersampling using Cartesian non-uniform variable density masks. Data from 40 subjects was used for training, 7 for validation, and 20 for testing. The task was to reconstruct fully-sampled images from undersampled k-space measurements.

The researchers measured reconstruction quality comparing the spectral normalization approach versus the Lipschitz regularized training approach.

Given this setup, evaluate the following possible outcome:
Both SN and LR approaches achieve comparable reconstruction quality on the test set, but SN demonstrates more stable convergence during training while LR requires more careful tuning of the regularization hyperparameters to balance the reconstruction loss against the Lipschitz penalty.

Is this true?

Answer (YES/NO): NO